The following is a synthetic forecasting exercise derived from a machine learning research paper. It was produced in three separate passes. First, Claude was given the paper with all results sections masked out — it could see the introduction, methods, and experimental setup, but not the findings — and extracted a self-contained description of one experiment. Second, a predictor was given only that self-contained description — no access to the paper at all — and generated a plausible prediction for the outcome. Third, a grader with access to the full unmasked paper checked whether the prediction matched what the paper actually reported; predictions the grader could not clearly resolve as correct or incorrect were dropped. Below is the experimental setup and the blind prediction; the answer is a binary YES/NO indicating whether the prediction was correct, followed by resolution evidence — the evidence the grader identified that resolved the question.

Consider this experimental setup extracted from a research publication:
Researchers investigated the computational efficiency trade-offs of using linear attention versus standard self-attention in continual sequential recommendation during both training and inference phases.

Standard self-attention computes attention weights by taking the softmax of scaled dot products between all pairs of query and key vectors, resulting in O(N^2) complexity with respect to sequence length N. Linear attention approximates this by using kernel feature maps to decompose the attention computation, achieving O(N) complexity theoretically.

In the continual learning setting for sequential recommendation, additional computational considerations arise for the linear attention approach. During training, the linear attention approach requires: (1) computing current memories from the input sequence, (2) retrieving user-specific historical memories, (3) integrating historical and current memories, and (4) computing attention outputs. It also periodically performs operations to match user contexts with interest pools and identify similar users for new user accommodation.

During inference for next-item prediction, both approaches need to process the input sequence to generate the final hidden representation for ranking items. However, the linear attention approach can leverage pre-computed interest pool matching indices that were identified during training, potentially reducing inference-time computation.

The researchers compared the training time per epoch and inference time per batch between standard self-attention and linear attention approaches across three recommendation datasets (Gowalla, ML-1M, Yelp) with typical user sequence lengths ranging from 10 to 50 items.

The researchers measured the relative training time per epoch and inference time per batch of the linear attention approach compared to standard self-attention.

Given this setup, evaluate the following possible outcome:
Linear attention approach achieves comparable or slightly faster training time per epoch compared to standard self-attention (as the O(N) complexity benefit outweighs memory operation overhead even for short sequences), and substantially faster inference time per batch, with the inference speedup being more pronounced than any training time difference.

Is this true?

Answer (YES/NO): YES